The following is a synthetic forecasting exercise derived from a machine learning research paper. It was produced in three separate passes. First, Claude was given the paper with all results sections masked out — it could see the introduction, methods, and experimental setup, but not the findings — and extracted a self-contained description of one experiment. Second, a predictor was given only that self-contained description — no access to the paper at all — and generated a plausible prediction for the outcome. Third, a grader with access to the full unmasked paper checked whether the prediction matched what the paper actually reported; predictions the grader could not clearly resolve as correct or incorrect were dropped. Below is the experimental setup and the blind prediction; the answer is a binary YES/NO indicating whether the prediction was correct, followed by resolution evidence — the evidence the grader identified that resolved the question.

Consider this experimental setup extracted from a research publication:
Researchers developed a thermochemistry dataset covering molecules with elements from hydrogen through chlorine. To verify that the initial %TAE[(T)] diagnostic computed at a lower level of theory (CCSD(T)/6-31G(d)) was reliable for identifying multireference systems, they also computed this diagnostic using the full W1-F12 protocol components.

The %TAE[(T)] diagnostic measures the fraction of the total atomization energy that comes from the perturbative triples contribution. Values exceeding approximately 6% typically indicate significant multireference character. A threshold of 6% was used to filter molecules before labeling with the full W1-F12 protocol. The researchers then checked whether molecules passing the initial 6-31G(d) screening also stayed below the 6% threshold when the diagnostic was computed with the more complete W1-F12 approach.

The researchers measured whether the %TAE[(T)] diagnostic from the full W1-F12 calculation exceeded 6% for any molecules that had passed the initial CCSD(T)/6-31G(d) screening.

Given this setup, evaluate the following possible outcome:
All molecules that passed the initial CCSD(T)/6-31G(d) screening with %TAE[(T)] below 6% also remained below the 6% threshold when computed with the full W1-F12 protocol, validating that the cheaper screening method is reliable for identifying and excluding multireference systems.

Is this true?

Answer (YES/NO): NO